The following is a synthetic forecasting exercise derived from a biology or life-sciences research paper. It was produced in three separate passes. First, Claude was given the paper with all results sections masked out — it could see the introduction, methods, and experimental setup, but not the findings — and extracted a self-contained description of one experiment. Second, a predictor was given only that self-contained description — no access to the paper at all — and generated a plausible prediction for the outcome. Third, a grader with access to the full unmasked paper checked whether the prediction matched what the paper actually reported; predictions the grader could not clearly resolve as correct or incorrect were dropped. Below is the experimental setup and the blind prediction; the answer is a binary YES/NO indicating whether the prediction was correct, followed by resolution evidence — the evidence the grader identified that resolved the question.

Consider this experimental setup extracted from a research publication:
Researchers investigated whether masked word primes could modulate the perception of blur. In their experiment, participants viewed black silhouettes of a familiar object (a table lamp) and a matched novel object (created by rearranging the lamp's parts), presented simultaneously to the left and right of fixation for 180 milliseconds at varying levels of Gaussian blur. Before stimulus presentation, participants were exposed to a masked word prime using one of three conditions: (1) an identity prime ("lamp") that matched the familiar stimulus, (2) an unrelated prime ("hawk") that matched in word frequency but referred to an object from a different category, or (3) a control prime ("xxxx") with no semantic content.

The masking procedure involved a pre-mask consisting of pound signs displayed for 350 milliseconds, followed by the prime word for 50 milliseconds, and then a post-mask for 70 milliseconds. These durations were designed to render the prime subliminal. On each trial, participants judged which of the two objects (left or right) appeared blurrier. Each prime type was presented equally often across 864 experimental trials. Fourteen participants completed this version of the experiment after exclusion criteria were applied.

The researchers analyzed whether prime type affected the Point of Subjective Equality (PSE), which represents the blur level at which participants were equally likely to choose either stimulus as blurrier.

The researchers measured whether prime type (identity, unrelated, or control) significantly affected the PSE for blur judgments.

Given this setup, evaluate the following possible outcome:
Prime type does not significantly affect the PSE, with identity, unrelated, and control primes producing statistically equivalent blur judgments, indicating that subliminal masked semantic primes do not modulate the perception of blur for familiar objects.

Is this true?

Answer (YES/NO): YES